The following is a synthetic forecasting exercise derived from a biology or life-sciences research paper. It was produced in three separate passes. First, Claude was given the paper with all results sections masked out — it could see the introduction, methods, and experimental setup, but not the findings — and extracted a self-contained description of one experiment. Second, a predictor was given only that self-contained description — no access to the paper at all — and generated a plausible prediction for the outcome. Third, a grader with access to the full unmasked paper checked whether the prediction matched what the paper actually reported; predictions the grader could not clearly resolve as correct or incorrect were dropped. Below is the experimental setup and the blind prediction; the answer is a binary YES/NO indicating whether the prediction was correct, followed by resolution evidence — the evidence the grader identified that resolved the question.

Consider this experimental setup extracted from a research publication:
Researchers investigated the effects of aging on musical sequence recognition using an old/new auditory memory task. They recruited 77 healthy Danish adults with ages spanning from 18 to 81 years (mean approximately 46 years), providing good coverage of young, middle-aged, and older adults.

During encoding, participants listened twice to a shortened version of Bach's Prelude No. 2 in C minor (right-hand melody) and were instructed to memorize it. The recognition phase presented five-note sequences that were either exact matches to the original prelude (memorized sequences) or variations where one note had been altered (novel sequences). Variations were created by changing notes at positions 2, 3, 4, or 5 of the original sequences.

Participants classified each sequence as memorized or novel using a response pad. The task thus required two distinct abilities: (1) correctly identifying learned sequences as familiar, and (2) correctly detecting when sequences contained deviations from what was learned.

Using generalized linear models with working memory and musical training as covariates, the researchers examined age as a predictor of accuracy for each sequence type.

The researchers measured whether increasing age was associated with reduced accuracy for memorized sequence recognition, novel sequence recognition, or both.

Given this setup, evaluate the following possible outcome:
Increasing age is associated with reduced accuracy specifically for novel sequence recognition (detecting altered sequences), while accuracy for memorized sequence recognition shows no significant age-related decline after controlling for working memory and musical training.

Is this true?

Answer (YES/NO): YES